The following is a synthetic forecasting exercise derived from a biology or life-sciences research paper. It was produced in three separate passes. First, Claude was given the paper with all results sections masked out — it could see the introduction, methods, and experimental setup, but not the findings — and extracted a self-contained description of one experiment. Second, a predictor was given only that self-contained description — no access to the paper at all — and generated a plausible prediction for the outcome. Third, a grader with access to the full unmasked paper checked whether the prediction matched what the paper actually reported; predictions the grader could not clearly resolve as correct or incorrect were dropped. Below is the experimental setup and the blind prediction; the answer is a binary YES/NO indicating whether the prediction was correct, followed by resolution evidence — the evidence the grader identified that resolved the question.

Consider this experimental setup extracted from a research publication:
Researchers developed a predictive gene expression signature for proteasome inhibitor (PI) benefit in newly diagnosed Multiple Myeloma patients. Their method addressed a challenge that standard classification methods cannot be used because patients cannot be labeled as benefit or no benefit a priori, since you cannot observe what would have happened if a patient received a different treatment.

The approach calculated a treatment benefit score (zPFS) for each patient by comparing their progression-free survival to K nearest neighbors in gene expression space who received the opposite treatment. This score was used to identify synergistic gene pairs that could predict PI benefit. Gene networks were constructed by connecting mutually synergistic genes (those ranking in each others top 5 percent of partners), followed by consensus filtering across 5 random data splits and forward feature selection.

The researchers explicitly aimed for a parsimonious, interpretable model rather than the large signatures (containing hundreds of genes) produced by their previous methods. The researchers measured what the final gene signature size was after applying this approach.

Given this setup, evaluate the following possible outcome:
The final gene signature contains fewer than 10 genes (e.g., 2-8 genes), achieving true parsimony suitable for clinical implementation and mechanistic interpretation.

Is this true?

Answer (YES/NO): NO